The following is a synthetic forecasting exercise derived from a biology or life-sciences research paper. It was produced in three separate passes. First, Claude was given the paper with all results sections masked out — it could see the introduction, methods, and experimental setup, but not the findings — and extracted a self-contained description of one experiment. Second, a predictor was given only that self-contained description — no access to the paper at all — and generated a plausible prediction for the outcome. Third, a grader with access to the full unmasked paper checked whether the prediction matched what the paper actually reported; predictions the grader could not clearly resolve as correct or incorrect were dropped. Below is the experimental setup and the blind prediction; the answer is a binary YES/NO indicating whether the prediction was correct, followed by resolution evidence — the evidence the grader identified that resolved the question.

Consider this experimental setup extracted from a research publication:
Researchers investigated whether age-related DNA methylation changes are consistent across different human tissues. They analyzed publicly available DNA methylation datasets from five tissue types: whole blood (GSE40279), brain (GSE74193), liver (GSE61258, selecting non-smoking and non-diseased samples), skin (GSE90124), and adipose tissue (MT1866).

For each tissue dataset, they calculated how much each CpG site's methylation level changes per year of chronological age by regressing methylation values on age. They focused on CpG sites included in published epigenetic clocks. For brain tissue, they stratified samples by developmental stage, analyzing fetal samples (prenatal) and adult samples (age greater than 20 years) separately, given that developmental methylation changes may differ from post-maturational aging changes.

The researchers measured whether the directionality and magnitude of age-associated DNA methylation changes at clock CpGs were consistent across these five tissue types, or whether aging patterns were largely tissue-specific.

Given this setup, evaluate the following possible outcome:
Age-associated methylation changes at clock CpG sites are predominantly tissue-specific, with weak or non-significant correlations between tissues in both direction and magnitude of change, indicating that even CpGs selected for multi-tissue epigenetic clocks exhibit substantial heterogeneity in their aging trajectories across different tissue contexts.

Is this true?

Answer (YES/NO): NO